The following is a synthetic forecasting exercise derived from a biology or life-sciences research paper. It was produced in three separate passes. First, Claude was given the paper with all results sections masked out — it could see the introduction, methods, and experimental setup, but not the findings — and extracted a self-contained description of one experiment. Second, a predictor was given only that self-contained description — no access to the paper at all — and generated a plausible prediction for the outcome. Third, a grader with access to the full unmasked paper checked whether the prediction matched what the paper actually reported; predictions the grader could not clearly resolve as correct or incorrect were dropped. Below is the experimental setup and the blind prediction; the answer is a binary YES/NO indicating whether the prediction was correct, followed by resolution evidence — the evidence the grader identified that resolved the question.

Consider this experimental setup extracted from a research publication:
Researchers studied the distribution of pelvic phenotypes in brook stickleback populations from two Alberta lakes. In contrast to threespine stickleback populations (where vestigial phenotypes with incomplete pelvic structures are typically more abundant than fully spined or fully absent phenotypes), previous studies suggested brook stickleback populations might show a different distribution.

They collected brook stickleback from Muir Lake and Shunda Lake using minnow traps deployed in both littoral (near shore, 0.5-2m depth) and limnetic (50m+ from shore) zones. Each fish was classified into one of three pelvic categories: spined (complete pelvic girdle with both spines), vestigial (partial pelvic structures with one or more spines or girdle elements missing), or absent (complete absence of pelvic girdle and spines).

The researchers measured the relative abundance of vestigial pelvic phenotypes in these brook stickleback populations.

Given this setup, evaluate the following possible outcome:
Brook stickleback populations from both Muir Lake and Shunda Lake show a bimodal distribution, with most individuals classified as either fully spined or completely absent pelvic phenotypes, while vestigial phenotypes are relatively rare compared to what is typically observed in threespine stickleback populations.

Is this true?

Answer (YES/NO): YES